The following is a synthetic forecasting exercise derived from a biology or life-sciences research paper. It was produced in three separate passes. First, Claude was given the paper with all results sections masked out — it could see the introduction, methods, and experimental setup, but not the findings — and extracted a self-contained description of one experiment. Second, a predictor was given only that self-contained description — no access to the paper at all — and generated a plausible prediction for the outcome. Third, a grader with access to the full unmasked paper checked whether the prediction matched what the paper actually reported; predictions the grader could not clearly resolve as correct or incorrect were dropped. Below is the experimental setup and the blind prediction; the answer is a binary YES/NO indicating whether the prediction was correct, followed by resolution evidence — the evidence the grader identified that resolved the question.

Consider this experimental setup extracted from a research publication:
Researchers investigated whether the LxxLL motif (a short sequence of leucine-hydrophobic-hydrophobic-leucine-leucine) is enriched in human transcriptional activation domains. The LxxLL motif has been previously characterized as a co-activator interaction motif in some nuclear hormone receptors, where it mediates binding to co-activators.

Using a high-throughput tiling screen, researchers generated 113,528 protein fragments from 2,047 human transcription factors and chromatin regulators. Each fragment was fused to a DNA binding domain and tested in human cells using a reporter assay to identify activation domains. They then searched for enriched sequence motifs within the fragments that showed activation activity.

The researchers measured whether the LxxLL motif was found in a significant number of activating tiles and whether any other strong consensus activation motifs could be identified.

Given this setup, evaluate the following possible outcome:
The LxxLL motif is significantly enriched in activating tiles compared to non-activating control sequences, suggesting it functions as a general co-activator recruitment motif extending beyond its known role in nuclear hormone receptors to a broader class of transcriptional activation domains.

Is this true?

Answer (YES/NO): NO